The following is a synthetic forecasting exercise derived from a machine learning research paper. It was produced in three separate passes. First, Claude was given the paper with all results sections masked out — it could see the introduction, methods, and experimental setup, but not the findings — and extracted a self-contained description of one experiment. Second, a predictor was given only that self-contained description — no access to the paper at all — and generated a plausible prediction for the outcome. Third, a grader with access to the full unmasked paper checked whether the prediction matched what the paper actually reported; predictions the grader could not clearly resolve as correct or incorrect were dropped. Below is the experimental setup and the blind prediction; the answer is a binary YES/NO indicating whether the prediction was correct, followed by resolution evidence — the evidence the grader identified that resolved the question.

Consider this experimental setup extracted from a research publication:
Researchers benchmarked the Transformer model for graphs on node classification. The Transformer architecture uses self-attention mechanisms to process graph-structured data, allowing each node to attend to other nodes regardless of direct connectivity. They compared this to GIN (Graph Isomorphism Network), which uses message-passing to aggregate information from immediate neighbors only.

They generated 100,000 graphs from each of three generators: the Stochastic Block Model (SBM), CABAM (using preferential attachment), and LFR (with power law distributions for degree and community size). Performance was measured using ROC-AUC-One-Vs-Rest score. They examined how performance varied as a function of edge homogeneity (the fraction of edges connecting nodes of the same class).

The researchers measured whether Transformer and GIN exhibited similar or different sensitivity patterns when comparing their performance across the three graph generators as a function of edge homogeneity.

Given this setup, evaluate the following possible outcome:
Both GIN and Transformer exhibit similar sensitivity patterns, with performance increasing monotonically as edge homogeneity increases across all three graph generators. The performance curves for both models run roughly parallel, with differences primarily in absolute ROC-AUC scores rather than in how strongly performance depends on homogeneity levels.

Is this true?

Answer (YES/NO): NO